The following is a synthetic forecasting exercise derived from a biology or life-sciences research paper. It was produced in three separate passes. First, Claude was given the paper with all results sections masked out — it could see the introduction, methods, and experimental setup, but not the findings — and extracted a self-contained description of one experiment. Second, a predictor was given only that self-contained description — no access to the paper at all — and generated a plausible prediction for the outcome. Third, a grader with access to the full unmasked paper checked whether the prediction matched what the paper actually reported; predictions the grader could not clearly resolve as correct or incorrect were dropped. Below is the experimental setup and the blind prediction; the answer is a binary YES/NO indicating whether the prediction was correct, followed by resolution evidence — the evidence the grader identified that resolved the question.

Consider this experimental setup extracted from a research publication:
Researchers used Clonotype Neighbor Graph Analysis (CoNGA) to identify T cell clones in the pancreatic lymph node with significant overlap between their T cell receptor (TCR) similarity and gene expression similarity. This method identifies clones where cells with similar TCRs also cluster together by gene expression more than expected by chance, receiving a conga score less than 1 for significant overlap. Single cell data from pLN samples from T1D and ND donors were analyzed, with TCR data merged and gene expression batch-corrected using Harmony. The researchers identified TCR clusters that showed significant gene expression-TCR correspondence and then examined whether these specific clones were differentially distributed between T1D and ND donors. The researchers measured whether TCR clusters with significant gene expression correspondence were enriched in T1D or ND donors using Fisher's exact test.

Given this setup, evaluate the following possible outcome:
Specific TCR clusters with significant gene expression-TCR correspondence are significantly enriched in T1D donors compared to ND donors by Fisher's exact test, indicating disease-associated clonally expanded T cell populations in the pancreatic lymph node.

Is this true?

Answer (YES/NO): YES